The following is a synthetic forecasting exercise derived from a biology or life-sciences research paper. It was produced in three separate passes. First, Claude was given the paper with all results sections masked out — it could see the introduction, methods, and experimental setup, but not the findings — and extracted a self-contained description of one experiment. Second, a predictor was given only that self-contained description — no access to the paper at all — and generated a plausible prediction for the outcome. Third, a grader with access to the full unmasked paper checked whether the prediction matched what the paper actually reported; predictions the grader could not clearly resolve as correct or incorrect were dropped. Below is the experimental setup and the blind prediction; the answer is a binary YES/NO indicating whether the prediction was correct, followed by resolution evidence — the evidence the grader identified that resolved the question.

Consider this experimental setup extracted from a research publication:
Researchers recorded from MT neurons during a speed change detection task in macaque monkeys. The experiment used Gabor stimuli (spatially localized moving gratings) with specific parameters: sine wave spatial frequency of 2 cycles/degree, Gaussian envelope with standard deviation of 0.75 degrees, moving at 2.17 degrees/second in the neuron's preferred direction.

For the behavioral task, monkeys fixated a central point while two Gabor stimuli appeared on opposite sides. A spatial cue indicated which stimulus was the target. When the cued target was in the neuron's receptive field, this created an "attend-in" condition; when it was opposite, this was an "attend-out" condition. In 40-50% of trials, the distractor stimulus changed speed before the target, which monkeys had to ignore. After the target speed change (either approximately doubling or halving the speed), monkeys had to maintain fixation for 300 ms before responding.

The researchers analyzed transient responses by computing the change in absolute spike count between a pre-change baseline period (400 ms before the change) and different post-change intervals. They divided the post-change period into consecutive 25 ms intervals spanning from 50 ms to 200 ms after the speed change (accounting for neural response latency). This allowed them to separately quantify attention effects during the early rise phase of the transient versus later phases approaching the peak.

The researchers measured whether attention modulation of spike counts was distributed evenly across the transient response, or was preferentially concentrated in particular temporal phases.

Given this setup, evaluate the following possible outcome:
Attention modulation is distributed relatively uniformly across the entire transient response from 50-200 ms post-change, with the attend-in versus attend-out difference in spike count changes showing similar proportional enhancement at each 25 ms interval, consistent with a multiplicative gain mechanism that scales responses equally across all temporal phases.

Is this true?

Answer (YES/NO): NO